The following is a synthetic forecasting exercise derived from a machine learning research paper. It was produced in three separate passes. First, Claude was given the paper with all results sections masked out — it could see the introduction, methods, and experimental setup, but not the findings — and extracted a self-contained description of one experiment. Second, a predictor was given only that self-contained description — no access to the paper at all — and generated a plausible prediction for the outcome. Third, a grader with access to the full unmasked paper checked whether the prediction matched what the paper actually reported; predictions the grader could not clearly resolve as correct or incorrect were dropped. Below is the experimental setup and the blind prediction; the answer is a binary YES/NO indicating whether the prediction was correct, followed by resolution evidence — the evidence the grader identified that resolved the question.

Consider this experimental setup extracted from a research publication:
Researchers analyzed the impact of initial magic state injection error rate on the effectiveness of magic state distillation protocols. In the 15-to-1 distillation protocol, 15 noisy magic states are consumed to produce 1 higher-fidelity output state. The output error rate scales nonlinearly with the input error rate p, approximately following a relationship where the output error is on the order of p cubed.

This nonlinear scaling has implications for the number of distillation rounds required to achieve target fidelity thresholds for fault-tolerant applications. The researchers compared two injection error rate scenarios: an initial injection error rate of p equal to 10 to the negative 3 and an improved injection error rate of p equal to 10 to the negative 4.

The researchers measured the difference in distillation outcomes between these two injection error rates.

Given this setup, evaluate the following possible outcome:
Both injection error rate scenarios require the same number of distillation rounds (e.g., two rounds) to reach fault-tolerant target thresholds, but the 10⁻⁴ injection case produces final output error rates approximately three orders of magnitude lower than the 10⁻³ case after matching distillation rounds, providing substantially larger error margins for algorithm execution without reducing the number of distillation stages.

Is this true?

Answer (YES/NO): NO